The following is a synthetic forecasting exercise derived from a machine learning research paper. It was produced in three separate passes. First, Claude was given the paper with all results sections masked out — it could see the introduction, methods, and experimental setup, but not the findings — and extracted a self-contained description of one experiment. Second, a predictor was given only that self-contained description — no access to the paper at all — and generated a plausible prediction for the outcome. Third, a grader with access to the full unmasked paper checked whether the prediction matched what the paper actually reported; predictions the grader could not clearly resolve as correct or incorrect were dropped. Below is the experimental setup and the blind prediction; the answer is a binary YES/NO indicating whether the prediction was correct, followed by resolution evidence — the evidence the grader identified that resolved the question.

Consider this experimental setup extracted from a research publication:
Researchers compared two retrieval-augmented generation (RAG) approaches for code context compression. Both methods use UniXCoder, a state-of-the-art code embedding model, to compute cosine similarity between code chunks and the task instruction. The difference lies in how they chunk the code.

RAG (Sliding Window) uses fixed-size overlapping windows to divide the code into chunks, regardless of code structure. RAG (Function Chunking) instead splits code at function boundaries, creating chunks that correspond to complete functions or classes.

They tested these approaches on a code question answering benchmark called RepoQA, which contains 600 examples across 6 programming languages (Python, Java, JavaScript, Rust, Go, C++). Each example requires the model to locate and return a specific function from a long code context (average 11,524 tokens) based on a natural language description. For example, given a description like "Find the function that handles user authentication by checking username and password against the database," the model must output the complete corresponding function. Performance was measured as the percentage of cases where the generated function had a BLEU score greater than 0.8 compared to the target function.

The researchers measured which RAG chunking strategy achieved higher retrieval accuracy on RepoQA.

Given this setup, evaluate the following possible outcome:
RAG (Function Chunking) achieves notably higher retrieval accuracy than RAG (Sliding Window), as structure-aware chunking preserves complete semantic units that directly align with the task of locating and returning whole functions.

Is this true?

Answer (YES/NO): NO